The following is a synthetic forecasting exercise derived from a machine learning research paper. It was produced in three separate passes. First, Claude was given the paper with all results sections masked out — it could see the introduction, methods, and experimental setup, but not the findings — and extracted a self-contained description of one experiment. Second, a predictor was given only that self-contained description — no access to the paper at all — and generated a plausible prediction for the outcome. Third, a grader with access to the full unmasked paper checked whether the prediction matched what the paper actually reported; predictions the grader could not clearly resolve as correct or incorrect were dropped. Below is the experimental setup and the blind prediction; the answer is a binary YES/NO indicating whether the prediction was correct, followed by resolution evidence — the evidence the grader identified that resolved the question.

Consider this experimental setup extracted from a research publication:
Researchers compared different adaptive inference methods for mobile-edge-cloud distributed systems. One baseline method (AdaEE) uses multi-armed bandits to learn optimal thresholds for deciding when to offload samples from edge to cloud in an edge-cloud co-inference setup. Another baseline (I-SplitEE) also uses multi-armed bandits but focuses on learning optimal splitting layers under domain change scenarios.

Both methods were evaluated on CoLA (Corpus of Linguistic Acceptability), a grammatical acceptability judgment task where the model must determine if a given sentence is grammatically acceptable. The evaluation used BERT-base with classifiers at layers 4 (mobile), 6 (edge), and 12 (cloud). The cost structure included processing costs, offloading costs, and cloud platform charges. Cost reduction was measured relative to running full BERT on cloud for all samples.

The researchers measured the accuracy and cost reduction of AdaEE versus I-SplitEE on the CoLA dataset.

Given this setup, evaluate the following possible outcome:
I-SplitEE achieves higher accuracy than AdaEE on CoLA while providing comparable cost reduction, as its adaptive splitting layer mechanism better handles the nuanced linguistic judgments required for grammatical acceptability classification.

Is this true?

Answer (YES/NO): YES